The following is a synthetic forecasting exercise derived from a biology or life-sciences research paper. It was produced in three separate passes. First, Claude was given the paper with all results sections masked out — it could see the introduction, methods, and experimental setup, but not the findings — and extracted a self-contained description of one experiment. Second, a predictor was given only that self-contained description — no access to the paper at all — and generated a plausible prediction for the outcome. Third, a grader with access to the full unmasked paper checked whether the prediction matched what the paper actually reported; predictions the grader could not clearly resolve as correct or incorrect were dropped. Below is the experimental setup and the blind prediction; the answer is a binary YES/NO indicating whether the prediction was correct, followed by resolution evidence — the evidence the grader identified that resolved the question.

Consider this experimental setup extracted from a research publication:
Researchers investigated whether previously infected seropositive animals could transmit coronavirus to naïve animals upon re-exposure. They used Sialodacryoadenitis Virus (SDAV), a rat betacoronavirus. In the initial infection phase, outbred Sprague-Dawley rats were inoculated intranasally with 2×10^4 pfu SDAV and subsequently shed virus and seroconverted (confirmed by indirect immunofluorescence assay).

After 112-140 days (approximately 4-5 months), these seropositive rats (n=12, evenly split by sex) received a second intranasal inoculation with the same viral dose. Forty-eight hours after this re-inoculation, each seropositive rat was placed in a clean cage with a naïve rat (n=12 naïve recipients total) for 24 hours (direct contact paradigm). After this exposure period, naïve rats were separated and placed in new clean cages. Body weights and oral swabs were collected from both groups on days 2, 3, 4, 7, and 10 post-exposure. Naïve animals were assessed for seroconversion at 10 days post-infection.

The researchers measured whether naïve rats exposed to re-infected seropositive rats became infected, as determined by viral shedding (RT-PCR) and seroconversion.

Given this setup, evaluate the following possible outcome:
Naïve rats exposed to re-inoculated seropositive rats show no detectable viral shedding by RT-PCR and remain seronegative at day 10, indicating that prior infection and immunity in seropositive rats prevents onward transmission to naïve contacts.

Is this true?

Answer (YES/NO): NO